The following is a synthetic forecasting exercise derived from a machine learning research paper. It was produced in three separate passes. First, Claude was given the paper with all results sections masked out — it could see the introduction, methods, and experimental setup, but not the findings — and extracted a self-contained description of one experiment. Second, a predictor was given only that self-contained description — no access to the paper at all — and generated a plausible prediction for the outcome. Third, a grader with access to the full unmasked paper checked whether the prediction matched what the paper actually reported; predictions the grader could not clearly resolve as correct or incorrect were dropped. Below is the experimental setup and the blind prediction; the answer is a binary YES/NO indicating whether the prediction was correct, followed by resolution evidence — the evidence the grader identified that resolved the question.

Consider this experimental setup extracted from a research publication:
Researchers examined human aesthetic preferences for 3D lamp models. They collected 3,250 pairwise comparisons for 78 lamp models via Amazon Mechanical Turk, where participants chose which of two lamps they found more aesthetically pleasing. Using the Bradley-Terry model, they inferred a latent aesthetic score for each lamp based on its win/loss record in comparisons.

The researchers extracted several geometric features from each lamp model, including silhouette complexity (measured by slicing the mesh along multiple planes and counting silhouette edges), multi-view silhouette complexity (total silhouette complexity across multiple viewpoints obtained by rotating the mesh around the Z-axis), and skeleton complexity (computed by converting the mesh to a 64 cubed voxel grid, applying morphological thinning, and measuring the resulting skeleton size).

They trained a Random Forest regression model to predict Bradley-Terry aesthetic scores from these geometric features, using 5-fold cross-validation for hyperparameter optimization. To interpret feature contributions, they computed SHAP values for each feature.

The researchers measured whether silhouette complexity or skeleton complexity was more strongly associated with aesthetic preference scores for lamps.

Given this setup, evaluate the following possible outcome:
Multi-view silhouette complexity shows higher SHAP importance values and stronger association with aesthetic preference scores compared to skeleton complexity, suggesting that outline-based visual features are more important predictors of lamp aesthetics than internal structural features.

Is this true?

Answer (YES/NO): NO